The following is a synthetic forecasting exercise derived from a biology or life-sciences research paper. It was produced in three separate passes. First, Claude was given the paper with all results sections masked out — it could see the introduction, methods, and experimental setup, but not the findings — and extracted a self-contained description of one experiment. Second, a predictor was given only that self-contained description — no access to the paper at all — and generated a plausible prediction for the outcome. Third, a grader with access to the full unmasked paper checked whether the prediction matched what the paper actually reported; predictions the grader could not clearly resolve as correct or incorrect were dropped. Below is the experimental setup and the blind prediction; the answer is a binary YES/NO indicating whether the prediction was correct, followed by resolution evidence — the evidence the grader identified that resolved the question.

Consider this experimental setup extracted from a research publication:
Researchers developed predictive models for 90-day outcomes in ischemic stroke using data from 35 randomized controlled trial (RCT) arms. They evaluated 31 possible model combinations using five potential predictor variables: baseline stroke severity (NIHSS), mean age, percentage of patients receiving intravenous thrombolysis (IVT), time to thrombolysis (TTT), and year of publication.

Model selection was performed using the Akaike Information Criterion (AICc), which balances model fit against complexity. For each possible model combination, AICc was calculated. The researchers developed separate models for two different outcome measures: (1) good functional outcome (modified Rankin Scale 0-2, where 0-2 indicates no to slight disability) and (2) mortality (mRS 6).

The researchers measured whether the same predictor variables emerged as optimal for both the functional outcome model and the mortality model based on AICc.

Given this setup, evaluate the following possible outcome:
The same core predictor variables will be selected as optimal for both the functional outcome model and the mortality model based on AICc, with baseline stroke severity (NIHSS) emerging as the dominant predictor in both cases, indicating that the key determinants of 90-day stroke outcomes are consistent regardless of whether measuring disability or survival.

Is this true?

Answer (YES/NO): YES